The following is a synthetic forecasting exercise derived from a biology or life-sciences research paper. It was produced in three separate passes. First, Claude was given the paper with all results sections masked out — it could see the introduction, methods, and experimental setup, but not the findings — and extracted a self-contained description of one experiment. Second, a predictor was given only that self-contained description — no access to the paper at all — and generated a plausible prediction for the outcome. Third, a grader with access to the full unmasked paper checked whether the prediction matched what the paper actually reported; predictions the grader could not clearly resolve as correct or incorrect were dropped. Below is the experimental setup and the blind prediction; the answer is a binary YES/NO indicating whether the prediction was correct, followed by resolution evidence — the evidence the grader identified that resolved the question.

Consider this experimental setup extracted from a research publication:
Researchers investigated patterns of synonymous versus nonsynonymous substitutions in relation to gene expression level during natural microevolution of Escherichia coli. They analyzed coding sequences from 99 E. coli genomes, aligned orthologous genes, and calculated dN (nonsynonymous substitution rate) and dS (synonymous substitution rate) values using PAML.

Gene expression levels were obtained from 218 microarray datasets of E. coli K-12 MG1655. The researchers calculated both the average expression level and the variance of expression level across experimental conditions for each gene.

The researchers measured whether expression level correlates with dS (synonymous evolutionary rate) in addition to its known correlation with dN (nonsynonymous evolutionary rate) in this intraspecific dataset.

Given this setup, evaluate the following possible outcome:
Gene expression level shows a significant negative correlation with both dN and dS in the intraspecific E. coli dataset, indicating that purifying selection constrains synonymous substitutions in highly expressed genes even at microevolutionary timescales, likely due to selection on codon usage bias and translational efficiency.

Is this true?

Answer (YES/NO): YES